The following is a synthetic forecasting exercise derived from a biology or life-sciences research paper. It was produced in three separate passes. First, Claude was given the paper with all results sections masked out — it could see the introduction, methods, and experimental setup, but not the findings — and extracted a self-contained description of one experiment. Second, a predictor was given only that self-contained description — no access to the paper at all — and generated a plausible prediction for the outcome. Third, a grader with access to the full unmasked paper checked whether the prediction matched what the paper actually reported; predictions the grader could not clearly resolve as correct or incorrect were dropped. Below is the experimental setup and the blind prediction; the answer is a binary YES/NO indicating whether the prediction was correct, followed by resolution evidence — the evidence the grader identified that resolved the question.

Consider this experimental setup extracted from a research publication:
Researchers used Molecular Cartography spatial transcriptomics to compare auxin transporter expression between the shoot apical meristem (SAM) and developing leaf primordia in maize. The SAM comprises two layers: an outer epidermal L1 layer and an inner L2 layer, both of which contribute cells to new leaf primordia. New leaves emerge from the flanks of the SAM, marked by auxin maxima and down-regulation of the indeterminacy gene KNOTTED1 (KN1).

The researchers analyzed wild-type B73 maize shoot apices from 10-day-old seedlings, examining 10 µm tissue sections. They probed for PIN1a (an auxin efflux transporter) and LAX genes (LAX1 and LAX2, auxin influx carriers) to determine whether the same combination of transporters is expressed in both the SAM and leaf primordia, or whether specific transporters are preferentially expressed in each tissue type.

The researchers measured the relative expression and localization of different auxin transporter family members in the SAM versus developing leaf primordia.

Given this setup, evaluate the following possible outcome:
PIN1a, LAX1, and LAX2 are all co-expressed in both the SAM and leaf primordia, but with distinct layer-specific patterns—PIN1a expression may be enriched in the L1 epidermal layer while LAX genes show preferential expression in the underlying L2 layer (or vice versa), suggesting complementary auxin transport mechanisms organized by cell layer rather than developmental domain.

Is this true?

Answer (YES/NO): NO